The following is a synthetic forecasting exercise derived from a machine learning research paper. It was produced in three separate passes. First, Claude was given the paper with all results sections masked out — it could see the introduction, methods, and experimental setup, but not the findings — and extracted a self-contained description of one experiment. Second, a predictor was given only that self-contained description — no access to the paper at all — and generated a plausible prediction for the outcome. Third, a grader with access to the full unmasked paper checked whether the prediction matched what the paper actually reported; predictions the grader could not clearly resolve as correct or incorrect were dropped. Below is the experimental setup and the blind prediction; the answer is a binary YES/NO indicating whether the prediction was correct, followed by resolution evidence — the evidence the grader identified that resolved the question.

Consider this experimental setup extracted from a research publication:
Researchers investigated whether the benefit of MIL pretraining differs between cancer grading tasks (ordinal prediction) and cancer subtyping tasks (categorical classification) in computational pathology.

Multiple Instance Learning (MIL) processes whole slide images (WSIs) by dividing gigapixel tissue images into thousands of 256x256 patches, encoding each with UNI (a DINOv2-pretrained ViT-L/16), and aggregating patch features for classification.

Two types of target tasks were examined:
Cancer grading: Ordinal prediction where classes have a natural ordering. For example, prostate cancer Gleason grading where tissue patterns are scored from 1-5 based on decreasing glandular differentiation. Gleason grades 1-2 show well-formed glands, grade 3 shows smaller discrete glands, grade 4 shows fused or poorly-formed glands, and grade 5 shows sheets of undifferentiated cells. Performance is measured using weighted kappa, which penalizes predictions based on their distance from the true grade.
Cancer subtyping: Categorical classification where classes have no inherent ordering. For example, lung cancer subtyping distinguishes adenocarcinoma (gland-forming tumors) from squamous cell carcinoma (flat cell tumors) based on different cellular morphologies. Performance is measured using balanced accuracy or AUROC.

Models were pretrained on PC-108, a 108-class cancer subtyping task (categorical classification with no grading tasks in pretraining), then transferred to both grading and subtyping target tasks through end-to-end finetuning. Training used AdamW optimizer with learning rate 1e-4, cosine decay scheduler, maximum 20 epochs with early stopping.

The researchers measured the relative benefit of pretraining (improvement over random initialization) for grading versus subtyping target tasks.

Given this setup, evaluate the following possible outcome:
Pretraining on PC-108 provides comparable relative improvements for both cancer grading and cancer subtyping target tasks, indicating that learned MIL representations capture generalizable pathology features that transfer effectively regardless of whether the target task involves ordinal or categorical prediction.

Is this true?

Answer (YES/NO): NO